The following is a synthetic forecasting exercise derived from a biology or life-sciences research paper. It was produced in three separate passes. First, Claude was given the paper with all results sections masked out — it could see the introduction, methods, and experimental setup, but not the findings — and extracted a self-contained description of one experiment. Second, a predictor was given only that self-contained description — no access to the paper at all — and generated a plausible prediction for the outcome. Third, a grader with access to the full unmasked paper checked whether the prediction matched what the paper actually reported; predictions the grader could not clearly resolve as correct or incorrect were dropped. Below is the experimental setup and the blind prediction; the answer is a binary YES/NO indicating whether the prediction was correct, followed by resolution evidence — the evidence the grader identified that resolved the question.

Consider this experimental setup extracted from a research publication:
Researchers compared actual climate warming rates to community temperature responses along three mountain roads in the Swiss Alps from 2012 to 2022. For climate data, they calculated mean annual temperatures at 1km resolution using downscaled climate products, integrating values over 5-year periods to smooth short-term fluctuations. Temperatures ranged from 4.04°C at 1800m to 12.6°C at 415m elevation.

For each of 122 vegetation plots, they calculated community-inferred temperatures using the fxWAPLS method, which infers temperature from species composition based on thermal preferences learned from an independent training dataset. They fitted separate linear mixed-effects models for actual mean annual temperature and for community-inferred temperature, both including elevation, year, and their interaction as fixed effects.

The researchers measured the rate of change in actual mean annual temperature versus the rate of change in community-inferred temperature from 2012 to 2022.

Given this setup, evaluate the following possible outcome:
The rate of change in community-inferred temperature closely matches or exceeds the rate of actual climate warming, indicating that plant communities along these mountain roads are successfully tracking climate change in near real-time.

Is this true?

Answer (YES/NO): NO